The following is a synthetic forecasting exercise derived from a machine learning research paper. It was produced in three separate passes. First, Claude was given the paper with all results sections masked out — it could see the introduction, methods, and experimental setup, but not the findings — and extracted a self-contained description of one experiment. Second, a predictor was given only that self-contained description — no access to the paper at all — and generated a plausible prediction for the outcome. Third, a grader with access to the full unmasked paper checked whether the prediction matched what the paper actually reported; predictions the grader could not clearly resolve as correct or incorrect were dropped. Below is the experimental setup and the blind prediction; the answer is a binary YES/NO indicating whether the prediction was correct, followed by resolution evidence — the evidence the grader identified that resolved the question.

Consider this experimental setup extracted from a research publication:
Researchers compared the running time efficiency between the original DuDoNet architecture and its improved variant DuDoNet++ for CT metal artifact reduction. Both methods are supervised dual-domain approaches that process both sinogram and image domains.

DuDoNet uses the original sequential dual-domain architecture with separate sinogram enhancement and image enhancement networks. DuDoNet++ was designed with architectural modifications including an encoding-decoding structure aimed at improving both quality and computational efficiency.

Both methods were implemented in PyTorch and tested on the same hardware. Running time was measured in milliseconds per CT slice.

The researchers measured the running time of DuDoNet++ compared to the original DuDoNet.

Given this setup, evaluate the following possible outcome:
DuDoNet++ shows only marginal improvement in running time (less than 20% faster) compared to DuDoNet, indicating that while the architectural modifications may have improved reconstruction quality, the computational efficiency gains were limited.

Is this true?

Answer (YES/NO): NO